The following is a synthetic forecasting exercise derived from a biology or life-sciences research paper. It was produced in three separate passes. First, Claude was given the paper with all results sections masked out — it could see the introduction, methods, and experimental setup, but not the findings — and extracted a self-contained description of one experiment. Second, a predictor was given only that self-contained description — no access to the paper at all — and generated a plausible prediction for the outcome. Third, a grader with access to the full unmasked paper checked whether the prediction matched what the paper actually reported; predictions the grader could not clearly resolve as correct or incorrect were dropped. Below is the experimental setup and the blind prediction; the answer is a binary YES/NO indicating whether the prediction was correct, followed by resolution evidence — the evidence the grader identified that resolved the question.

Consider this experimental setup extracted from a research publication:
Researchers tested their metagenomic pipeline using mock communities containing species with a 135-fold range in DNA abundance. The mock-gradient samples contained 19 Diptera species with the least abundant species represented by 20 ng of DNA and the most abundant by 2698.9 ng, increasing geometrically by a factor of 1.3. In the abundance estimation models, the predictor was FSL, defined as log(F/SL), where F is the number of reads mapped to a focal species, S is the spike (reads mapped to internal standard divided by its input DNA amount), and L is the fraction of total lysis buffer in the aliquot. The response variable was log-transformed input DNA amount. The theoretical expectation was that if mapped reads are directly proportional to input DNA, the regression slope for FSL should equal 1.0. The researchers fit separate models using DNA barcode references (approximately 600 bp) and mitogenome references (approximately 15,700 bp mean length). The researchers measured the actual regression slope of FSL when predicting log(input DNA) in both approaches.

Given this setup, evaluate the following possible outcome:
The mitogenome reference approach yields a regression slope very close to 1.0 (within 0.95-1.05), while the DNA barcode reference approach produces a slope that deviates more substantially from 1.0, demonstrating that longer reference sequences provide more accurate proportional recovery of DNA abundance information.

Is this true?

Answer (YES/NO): NO